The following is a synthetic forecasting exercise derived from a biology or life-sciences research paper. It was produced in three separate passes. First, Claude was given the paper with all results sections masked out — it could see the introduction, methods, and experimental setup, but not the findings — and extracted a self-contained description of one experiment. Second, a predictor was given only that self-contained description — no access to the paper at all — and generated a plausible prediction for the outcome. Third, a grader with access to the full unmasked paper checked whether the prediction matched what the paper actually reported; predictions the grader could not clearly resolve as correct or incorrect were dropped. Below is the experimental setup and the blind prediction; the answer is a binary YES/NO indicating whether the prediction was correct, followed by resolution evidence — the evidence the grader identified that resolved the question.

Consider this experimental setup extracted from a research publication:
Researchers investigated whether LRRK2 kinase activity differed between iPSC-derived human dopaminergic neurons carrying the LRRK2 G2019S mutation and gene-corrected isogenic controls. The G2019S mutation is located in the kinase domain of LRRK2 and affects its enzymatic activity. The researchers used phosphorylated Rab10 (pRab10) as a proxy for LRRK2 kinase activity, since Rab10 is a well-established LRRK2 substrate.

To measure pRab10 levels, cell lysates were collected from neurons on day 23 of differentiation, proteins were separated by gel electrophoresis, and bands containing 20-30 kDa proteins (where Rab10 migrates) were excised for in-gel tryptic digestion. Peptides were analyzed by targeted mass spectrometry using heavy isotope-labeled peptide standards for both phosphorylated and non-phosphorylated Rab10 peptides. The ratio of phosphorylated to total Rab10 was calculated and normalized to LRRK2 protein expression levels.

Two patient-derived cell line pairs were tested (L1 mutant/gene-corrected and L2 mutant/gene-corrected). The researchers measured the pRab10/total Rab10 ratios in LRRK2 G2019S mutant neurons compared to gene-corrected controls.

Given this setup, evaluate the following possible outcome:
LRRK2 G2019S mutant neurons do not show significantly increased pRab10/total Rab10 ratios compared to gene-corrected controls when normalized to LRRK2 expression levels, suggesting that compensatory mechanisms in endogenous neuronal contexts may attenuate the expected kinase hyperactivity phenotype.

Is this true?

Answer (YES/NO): NO